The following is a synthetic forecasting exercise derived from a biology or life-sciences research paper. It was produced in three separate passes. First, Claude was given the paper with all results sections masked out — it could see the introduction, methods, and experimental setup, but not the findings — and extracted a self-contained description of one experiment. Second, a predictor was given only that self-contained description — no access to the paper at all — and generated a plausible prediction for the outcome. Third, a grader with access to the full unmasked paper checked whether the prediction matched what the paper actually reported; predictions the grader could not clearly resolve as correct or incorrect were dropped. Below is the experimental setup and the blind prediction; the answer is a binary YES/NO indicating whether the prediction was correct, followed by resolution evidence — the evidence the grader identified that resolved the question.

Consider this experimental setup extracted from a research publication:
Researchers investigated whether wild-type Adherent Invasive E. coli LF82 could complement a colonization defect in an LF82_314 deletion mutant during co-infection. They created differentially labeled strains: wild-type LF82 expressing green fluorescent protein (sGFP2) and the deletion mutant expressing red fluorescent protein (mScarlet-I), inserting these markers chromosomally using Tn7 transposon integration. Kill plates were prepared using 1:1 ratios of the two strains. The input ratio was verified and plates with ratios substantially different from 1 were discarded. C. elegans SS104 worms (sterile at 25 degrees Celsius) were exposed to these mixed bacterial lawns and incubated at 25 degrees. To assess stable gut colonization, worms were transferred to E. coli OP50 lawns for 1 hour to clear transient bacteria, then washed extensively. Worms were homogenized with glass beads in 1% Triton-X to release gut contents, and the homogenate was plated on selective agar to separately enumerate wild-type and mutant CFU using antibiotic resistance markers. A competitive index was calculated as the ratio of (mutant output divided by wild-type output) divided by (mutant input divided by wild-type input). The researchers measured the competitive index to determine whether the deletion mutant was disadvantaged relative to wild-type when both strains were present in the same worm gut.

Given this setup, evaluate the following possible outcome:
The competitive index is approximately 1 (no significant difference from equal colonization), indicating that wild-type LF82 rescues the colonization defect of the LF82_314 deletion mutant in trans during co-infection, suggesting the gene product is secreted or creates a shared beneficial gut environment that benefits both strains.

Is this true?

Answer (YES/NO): NO